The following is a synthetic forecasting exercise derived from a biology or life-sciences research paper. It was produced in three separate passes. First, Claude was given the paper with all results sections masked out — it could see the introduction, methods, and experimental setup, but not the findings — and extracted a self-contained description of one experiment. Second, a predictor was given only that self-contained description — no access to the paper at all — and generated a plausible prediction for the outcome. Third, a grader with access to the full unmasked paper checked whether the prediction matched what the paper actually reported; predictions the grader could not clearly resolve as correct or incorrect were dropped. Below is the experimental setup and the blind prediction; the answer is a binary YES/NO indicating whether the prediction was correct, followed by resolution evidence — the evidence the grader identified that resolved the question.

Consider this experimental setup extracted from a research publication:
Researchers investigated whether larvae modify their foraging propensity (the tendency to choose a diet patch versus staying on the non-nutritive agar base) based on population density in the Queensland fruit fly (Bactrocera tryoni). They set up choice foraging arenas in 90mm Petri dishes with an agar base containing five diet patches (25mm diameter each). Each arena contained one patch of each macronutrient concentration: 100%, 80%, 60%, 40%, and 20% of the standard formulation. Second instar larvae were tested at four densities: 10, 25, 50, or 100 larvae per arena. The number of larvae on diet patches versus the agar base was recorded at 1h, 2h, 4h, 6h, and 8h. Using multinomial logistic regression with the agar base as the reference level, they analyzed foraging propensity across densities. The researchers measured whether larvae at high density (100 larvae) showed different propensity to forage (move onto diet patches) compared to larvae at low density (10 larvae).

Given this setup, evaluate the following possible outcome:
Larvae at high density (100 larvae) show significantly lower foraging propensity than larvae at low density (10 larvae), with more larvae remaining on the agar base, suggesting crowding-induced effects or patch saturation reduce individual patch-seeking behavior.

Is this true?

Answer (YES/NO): NO